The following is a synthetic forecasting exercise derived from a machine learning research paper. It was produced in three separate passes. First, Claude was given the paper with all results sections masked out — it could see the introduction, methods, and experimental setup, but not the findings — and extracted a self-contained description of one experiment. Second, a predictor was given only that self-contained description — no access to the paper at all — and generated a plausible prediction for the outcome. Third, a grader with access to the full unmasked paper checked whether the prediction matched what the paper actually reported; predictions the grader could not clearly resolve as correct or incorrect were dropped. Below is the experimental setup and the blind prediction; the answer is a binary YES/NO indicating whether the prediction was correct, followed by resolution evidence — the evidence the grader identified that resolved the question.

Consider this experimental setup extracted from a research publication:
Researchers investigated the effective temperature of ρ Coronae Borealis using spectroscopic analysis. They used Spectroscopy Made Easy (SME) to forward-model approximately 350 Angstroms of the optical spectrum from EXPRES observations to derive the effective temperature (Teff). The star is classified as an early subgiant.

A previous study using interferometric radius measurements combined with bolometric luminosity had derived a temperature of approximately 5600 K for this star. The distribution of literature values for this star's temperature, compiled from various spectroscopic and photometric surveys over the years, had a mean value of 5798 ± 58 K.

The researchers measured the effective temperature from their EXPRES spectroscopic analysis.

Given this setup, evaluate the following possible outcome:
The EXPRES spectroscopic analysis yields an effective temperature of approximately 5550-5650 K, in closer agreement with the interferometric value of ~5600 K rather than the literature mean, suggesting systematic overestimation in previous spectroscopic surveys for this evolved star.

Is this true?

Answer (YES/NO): NO